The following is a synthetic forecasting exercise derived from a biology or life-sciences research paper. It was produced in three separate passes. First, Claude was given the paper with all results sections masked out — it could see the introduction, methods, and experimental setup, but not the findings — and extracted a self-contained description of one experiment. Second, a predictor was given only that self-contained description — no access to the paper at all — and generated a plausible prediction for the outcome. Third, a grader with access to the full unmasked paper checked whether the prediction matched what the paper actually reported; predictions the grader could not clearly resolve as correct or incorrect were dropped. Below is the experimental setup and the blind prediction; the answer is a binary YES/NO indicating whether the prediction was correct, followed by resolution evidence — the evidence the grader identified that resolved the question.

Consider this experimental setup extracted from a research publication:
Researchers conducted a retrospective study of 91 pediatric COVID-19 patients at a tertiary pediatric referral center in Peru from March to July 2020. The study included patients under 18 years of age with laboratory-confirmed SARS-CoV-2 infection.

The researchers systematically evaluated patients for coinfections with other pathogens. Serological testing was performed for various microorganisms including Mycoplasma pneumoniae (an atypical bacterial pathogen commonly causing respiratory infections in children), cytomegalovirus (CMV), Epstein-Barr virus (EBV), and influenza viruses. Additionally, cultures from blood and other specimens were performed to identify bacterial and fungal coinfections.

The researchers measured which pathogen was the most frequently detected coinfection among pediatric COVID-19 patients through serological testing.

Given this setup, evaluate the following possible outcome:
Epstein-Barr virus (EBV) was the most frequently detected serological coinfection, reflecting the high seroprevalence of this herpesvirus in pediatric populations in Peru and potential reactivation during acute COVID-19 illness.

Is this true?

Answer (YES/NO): NO